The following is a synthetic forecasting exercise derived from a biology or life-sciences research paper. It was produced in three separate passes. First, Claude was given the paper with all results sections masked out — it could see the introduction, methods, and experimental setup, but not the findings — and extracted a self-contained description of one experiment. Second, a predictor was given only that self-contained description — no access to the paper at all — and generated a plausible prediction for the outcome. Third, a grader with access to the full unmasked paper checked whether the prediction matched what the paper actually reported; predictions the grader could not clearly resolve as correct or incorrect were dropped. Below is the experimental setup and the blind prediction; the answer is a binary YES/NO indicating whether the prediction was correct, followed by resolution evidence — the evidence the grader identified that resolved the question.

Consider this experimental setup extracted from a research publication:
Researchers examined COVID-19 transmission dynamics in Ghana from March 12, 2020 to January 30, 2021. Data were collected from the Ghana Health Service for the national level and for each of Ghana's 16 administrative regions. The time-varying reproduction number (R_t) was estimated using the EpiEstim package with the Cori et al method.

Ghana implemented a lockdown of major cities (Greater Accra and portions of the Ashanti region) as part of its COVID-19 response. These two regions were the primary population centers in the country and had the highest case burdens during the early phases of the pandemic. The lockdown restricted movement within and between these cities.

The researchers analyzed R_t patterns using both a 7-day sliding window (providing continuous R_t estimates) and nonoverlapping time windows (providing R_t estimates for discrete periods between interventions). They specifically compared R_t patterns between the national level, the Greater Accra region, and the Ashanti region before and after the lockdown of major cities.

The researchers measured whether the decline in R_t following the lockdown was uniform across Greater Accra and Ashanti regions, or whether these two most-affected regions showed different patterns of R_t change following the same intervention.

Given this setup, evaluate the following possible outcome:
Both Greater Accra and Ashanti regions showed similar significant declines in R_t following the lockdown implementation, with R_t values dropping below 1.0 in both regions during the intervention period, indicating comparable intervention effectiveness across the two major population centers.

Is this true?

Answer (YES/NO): NO